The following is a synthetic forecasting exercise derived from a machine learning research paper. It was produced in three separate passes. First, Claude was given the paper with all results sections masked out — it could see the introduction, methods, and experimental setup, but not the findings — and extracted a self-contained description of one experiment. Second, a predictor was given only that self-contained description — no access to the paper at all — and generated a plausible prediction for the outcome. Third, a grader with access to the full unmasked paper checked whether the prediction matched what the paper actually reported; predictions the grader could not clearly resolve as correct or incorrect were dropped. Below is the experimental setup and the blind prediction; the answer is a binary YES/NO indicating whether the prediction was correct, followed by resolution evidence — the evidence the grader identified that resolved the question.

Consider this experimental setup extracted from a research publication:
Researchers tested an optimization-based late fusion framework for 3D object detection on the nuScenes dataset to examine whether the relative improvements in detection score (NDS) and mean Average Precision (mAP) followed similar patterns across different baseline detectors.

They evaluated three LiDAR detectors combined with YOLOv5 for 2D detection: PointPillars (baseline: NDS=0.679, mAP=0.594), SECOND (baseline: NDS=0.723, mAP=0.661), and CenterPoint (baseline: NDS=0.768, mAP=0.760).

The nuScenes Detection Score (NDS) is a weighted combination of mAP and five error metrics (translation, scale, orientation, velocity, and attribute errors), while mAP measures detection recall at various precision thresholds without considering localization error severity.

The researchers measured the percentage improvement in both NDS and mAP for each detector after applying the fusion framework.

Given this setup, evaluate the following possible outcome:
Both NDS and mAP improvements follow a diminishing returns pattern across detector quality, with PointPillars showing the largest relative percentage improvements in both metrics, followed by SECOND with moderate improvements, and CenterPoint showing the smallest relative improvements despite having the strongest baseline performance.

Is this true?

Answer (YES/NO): YES